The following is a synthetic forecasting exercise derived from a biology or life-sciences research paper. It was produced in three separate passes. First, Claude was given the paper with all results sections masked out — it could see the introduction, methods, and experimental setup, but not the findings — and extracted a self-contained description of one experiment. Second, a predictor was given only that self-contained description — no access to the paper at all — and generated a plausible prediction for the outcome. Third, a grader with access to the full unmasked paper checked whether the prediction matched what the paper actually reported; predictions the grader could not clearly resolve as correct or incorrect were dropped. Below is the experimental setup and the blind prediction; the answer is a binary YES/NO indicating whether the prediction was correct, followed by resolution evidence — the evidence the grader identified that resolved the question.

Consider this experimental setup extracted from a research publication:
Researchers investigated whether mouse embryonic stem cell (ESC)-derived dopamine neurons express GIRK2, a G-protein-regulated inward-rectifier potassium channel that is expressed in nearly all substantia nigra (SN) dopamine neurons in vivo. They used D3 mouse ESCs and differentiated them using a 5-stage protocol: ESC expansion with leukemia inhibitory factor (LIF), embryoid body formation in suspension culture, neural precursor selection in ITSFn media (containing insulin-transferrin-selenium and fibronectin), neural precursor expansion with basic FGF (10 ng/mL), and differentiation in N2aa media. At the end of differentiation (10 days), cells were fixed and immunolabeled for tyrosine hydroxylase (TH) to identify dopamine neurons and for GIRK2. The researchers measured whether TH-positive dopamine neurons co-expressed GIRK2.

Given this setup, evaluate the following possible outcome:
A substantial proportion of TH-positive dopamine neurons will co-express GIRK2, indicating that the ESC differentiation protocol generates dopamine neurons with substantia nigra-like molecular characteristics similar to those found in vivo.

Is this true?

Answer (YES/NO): NO